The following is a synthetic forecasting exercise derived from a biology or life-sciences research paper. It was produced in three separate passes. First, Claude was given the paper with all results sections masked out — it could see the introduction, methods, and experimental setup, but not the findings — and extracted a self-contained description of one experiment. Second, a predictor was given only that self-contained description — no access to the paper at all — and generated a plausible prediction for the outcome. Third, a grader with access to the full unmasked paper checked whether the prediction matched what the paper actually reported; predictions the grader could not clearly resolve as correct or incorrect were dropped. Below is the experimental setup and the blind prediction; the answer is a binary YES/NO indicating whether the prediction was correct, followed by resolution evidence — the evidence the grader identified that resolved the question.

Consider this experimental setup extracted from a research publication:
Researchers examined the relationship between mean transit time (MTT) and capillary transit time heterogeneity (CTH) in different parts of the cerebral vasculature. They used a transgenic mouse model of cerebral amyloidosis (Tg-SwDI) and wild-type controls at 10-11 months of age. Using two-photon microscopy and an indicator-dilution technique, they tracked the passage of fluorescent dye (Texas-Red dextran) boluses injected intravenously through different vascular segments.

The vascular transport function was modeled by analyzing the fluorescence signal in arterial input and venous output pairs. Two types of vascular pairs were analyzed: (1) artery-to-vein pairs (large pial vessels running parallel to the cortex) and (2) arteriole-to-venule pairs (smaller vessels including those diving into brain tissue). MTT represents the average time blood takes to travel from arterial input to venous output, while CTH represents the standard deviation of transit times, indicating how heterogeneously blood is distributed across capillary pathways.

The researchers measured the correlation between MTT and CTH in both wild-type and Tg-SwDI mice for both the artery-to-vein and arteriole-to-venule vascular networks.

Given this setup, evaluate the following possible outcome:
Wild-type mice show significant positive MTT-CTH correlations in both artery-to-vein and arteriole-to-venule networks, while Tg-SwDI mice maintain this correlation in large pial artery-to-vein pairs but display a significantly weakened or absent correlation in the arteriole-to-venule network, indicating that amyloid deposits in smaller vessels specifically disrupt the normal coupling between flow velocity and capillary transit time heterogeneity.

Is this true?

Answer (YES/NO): NO